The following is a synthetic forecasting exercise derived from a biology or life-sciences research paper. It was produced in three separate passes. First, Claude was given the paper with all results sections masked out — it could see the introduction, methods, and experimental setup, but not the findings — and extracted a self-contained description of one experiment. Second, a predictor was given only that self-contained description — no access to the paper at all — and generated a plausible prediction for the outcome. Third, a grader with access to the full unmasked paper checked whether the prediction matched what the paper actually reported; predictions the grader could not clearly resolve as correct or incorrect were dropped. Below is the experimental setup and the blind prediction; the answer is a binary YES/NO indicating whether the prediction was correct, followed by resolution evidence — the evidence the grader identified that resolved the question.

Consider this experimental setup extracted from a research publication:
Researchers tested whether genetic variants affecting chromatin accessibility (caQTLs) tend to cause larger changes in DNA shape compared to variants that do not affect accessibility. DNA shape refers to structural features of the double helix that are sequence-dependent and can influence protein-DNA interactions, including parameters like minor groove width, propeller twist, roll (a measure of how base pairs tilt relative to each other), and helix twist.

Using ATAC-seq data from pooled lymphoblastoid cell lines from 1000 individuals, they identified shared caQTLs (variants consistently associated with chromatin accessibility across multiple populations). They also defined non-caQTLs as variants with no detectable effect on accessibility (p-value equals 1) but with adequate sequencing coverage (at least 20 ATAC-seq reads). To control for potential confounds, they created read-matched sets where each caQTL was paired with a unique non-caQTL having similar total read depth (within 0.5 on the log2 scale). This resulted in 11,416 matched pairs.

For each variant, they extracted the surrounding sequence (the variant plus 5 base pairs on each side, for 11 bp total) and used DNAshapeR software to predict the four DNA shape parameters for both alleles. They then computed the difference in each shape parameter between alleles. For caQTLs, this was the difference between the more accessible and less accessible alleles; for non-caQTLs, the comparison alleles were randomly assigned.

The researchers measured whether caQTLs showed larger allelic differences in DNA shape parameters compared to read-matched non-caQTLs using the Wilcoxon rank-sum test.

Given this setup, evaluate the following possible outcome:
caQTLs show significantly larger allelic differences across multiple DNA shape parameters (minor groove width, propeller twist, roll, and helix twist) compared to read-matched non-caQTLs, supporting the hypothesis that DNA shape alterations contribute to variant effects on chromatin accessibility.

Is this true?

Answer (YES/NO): NO